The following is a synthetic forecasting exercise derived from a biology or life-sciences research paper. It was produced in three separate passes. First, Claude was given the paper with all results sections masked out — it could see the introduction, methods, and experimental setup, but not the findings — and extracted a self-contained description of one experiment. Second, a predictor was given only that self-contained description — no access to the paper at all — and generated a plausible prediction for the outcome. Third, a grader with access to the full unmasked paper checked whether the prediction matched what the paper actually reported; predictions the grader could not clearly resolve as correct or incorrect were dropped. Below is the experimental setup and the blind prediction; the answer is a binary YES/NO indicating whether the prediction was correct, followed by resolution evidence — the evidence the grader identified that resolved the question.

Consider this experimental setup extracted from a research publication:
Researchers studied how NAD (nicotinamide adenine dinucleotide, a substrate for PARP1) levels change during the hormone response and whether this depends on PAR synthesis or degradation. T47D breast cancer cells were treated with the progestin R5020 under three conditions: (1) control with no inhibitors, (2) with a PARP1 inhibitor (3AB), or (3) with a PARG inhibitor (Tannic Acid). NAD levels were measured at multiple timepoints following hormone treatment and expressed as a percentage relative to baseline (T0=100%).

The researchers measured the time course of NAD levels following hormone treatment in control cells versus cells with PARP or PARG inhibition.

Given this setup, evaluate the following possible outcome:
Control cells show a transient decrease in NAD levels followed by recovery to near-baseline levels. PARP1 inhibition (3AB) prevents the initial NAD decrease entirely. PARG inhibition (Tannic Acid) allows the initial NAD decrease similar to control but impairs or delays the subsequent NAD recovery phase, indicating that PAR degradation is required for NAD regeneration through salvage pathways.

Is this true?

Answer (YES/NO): YES